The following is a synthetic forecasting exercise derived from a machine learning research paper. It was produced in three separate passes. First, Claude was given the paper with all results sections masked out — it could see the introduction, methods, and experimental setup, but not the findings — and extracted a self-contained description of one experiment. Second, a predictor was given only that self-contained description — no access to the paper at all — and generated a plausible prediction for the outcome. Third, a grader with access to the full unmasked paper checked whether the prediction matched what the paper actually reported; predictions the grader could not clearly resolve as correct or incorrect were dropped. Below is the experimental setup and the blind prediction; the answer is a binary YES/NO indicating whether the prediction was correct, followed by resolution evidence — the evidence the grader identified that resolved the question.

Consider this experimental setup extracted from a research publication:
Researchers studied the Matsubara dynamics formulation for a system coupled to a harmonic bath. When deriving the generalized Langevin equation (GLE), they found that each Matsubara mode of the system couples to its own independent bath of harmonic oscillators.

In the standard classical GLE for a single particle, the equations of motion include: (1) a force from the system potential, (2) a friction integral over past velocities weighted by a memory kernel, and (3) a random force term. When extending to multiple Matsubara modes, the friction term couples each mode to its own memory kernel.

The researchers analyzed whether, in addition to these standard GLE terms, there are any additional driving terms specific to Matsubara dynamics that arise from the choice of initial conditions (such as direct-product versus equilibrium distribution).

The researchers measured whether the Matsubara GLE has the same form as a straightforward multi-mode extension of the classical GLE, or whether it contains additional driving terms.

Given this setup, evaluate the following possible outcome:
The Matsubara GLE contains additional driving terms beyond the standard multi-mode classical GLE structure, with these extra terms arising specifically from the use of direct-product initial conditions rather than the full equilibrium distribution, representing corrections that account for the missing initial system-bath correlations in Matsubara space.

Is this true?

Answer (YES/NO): YES